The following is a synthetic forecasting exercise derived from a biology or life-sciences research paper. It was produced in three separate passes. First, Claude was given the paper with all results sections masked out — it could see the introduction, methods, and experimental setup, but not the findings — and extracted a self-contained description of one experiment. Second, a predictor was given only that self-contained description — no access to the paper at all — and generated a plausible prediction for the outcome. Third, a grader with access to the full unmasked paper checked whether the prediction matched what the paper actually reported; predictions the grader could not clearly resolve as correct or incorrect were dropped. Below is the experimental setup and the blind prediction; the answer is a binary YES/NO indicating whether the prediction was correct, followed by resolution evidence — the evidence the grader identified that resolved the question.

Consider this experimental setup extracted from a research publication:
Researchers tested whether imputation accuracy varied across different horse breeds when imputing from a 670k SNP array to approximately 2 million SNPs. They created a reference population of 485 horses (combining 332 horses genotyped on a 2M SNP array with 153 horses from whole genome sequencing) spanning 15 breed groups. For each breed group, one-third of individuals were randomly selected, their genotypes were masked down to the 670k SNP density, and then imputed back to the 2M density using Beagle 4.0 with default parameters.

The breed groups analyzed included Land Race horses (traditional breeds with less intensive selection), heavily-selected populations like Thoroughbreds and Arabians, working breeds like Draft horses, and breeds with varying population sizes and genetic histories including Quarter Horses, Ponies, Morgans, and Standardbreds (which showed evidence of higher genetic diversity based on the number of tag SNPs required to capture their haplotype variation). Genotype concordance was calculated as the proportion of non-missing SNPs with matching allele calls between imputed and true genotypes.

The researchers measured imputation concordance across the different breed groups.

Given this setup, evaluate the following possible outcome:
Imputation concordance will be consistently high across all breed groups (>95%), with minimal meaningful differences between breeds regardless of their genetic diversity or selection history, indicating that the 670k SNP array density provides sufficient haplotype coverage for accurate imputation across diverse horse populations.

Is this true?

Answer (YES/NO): YES